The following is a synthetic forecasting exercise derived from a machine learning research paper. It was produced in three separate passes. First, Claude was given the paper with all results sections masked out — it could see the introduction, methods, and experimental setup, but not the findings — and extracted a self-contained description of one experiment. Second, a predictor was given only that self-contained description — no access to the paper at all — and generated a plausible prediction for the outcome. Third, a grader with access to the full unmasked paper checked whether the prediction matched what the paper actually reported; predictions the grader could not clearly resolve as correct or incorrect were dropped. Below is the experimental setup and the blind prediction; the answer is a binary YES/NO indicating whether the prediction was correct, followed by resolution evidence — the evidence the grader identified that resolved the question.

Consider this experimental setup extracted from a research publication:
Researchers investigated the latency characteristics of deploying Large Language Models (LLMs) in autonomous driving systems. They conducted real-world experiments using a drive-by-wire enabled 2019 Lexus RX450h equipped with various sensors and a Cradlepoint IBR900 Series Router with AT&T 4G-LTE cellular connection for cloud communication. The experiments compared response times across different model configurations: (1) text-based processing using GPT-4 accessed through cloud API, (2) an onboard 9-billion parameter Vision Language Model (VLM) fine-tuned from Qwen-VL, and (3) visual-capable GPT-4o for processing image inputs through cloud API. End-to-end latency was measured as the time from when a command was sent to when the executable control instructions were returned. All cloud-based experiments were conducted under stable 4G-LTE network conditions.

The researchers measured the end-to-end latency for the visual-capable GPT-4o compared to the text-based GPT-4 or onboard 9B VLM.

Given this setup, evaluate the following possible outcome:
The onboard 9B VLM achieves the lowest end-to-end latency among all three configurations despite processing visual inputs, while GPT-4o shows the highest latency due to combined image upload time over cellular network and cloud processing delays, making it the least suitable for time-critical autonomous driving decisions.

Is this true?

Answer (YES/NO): NO